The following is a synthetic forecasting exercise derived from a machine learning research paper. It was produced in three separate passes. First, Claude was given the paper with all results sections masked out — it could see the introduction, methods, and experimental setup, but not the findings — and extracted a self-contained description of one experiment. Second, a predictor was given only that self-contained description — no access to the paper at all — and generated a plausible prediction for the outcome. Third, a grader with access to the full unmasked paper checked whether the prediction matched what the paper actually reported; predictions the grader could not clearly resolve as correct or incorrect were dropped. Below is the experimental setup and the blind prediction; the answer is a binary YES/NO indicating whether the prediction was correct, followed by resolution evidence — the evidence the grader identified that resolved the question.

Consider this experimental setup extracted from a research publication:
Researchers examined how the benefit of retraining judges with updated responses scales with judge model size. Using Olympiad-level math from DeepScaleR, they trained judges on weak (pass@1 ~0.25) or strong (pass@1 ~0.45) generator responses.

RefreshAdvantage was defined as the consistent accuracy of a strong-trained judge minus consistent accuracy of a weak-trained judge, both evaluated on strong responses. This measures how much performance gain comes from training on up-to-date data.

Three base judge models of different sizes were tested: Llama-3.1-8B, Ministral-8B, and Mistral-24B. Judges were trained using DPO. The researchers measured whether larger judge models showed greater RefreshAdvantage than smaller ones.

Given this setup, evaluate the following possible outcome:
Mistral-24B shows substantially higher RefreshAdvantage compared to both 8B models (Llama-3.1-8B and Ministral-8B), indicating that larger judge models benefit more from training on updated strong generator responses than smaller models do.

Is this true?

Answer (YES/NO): YES